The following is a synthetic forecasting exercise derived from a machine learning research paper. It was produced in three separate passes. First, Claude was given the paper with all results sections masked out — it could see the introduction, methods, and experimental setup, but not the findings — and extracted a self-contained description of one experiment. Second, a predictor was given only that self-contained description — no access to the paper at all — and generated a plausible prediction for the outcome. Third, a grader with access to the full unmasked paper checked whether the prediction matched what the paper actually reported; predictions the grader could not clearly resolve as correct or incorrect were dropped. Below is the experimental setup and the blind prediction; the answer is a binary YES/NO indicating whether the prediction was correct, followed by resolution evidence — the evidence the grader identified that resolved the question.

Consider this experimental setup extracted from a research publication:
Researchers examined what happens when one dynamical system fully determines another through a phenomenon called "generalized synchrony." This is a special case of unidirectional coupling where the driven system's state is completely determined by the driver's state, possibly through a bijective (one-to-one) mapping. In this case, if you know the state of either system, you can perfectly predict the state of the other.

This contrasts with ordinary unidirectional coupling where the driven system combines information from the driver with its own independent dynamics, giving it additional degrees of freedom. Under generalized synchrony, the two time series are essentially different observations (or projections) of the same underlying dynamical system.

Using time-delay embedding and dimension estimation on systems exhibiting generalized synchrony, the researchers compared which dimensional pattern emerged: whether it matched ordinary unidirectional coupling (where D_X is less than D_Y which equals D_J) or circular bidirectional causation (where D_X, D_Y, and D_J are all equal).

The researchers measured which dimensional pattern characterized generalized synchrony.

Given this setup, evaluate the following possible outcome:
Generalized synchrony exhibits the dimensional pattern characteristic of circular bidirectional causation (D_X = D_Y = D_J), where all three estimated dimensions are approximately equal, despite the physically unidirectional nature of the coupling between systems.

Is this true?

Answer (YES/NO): YES